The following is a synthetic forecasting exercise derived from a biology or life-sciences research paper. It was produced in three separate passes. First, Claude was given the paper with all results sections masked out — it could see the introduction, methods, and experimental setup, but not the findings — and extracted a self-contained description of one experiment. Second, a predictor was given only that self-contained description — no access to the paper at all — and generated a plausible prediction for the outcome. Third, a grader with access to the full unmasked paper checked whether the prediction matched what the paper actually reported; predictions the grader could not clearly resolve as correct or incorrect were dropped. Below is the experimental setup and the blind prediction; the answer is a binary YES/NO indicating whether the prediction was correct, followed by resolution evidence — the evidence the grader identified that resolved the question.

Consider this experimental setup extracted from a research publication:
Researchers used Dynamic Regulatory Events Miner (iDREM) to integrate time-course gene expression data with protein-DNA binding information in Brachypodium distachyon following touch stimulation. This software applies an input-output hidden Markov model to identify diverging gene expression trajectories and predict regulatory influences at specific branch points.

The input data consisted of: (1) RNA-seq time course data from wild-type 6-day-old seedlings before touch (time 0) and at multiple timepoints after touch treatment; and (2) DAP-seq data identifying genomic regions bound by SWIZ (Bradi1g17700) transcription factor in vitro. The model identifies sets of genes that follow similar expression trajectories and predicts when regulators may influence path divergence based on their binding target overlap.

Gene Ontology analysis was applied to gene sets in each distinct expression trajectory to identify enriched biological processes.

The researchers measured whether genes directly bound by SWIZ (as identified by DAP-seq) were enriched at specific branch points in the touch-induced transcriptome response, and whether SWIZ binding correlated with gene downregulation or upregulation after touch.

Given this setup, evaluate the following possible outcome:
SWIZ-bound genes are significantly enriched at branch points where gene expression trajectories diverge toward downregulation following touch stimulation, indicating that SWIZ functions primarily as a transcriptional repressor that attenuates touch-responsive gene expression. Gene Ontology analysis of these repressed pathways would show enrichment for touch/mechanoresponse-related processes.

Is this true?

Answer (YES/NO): NO